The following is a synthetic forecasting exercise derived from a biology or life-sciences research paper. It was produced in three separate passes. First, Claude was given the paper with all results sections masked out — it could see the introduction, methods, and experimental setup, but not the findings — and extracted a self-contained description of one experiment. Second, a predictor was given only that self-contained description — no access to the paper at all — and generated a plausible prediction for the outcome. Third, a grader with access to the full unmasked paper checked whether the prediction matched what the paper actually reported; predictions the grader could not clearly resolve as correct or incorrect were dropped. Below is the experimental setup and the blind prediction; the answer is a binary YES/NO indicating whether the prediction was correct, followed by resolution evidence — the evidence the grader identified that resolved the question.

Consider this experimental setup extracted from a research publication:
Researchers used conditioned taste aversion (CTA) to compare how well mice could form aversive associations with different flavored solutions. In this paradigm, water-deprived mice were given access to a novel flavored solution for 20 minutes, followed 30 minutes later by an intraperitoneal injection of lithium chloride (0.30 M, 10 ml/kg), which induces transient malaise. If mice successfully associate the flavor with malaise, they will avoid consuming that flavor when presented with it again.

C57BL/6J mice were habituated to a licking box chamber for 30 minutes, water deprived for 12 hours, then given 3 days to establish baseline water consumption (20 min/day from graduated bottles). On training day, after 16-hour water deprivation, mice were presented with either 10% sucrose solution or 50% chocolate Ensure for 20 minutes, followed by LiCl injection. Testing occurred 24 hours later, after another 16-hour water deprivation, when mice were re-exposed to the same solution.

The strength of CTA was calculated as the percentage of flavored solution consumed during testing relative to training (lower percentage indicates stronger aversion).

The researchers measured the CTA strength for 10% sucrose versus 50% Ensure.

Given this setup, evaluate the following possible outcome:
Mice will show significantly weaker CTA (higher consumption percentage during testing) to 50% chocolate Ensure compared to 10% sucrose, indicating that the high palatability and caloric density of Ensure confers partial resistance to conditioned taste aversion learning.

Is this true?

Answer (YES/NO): YES